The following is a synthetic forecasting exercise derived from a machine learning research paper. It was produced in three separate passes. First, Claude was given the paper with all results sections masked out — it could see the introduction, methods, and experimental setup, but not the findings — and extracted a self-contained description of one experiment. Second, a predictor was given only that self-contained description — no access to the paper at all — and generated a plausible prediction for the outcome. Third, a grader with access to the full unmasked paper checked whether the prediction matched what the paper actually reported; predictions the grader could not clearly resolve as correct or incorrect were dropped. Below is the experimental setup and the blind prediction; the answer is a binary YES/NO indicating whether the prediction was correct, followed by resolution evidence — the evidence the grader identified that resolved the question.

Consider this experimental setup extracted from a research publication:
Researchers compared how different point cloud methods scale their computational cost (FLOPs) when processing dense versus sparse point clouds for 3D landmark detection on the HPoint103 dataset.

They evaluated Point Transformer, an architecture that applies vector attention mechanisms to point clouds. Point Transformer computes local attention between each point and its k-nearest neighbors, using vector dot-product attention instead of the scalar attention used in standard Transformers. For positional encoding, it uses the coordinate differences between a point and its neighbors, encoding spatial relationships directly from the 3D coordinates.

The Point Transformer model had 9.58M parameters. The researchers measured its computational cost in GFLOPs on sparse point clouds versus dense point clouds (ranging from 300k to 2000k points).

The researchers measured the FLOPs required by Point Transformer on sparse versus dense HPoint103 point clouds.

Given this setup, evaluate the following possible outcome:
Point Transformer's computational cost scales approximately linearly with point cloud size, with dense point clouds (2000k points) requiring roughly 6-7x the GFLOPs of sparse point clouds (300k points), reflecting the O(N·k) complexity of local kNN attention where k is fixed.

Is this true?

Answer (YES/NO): NO